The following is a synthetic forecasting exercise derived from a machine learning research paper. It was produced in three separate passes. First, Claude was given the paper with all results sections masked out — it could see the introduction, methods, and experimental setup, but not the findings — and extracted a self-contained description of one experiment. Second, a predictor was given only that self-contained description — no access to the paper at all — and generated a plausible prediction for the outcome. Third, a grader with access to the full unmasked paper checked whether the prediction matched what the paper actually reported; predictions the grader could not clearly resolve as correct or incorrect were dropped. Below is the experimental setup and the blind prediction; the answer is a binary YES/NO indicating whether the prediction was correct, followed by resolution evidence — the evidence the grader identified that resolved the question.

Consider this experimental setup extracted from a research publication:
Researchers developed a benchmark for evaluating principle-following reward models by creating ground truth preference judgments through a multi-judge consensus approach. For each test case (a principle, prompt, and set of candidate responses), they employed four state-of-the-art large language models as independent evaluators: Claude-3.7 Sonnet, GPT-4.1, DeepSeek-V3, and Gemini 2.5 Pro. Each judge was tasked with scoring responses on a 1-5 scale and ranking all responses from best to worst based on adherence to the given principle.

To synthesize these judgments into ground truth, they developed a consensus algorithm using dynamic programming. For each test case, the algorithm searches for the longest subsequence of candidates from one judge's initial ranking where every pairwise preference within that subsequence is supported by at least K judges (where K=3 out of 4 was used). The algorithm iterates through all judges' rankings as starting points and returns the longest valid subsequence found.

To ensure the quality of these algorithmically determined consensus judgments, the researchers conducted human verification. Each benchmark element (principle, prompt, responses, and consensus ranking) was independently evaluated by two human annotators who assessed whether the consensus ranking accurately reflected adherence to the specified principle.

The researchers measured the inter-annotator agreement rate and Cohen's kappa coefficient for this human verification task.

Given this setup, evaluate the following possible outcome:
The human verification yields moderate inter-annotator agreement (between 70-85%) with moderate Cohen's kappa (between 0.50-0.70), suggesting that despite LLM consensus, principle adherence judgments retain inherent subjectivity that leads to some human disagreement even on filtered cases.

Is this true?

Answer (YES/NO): NO